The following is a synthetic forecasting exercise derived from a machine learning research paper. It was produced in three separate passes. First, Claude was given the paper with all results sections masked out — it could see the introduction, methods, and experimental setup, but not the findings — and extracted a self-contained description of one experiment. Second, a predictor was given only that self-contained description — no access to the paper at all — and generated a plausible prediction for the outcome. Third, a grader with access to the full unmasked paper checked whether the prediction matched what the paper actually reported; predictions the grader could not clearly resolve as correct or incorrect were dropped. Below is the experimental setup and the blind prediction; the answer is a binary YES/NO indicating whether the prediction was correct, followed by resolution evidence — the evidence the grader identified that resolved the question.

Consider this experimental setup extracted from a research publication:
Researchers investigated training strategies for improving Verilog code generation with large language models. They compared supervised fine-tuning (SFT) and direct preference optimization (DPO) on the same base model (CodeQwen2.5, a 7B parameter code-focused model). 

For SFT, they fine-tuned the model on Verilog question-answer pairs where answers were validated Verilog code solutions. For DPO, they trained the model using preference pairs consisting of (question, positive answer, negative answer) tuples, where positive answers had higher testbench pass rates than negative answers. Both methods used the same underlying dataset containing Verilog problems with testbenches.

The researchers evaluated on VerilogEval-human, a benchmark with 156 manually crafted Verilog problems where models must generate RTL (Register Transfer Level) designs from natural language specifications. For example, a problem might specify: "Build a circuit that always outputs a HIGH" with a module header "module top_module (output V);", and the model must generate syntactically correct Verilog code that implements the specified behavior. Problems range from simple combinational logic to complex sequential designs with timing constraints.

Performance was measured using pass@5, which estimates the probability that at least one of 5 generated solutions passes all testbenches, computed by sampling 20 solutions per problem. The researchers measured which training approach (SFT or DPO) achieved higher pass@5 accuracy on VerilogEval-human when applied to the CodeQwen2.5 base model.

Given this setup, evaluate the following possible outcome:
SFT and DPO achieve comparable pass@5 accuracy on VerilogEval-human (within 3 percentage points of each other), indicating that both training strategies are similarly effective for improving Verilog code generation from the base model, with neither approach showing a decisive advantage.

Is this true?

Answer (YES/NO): NO